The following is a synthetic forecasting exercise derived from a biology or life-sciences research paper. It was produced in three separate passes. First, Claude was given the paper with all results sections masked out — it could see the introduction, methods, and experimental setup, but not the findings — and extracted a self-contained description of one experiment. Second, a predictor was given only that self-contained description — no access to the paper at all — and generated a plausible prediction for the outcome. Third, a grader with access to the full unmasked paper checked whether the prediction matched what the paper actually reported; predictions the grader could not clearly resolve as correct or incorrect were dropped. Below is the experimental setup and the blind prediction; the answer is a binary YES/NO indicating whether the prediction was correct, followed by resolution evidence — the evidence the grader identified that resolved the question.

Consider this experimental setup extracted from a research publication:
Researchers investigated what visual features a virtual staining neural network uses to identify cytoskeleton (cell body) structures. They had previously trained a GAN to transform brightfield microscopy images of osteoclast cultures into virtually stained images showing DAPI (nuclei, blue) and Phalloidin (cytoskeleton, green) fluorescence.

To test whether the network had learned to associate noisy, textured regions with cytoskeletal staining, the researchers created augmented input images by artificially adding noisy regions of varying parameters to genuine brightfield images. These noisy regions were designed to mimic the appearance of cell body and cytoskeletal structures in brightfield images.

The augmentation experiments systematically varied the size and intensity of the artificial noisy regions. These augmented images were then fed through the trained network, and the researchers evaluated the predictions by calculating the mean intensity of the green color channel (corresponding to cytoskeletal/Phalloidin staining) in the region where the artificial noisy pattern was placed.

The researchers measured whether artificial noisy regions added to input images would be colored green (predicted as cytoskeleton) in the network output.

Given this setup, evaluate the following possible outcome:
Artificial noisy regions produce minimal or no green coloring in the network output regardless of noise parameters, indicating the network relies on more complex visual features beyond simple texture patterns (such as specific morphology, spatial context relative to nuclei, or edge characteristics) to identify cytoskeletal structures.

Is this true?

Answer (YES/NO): NO